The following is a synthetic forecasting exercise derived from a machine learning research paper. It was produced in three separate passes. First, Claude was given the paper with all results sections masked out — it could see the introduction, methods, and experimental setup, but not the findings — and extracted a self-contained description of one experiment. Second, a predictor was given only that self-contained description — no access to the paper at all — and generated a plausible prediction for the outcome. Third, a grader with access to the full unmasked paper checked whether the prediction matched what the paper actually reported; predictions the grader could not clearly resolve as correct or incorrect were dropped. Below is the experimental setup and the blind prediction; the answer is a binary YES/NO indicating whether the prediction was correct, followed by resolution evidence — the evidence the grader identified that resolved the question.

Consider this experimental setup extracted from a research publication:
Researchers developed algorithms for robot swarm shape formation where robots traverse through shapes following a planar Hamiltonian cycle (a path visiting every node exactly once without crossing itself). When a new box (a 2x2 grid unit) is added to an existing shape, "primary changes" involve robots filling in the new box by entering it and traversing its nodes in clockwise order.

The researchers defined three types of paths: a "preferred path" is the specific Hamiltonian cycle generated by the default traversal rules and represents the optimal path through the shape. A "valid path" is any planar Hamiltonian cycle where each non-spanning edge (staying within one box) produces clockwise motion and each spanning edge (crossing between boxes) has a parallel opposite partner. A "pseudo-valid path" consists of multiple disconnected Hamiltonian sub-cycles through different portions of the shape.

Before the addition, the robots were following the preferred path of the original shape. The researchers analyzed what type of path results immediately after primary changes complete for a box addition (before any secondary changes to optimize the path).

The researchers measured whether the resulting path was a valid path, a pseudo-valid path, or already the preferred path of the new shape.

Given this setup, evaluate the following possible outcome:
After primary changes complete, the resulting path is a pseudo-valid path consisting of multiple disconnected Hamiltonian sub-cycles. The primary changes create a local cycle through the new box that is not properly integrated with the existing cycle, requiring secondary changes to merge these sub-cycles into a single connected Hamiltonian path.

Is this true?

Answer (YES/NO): NO